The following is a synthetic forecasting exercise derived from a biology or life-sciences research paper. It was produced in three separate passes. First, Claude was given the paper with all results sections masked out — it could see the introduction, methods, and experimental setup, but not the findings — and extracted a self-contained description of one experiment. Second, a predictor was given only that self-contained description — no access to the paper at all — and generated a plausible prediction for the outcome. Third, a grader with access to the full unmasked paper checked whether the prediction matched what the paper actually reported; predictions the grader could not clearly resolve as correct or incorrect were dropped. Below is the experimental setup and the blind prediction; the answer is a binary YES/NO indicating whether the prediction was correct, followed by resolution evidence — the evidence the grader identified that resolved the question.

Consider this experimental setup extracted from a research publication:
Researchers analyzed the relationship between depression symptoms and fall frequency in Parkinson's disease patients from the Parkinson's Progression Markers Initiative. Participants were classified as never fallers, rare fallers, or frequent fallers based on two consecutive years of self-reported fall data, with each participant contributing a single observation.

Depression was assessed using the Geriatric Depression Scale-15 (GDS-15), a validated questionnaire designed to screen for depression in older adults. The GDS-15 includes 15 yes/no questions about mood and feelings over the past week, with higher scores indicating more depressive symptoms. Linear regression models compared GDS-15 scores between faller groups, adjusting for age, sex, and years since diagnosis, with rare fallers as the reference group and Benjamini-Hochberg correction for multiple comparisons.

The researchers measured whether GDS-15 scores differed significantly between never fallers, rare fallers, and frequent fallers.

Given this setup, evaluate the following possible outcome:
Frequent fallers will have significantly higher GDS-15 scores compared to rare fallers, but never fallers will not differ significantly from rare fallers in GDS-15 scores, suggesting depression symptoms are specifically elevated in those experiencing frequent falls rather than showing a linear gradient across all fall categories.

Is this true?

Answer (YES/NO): YES